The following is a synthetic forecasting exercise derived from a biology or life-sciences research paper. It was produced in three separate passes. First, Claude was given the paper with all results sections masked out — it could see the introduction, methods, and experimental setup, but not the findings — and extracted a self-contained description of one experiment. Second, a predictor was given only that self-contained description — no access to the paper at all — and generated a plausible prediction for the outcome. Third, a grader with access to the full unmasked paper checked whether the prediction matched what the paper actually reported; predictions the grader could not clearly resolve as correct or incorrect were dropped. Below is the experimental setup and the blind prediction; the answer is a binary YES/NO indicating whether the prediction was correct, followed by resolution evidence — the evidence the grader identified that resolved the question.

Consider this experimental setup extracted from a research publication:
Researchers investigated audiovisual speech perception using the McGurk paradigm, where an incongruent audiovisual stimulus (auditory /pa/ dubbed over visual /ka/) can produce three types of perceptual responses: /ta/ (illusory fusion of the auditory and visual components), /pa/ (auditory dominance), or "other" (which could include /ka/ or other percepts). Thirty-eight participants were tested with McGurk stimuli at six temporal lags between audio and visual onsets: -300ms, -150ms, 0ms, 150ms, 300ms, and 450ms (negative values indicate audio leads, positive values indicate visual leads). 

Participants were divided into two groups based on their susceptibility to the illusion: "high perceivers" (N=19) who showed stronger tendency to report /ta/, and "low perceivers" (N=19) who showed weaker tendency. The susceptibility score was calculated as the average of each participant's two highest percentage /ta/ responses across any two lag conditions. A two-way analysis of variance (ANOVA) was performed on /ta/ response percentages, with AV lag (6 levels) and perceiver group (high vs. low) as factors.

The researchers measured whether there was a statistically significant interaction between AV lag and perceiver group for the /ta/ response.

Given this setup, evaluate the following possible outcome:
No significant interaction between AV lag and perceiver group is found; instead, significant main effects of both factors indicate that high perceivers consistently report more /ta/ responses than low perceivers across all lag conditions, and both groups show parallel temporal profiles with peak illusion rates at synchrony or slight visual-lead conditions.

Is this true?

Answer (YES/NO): NO